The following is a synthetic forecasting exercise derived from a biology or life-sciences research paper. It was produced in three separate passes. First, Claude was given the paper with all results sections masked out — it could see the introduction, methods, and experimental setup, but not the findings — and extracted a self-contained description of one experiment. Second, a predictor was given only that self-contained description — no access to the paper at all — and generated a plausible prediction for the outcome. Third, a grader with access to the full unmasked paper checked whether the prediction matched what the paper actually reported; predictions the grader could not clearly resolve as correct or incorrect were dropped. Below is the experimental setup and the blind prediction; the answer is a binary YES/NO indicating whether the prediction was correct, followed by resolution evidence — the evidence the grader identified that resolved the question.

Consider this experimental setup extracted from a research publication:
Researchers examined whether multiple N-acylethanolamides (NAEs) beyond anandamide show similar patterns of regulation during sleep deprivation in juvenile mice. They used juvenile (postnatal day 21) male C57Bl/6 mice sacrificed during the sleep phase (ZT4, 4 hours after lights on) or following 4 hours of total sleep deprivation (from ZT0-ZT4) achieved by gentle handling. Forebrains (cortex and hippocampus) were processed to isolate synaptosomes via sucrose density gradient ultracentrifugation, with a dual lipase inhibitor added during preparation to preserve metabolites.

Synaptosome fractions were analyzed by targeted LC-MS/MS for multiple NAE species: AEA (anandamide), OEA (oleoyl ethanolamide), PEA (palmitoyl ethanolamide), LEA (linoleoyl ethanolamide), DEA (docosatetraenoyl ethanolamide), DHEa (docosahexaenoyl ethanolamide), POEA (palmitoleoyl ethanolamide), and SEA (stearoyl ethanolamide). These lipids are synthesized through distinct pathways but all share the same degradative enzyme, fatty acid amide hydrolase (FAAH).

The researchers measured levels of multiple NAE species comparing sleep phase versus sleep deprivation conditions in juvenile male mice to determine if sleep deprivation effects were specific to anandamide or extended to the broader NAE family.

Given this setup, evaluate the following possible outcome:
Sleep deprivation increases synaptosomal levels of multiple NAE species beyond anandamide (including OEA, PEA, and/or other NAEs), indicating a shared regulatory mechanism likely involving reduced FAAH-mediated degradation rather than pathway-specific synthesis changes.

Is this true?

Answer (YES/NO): NO